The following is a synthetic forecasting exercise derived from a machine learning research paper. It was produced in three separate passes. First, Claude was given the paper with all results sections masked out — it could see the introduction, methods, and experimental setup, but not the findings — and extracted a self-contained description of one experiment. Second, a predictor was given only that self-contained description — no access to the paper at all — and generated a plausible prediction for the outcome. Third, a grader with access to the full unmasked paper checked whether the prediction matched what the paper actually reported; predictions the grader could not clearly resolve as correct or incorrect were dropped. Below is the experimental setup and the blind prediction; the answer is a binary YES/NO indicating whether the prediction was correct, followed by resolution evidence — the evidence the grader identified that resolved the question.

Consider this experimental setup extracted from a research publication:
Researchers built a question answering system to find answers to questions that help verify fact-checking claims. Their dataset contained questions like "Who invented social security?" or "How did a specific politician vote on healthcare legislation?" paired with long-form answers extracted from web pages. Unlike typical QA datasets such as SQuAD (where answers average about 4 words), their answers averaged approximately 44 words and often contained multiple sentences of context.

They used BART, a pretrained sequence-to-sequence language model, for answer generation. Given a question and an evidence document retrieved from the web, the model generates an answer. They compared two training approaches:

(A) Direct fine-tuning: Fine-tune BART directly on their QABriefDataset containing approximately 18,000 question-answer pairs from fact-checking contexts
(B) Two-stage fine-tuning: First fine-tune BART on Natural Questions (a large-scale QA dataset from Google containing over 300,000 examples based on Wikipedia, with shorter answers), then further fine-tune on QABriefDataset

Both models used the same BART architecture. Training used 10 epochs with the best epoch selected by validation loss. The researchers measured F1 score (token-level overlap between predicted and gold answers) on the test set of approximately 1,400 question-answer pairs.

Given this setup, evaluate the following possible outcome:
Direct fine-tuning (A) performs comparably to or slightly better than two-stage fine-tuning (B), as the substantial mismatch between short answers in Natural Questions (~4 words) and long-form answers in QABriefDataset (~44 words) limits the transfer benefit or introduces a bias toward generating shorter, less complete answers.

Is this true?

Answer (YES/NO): NO